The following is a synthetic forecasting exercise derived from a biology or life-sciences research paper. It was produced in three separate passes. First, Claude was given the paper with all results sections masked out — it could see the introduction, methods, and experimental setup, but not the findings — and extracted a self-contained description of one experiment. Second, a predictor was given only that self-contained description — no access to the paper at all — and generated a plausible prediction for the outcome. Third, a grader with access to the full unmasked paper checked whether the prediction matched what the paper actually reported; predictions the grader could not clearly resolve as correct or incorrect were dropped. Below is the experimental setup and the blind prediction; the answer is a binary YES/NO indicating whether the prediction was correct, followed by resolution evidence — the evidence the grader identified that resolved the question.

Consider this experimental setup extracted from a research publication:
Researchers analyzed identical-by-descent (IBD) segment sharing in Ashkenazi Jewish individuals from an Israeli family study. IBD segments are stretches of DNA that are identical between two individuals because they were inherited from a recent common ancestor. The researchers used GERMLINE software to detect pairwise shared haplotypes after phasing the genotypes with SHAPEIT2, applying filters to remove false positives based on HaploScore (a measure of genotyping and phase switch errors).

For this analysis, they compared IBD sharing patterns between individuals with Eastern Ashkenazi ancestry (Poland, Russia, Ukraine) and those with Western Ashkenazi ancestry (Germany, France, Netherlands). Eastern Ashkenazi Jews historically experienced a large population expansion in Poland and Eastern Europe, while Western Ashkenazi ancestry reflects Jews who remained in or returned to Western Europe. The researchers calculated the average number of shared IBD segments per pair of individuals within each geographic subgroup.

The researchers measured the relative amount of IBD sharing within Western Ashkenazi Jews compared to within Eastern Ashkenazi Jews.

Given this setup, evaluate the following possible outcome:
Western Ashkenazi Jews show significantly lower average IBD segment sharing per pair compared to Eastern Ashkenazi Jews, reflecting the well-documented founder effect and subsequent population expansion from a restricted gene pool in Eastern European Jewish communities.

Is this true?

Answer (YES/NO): NO